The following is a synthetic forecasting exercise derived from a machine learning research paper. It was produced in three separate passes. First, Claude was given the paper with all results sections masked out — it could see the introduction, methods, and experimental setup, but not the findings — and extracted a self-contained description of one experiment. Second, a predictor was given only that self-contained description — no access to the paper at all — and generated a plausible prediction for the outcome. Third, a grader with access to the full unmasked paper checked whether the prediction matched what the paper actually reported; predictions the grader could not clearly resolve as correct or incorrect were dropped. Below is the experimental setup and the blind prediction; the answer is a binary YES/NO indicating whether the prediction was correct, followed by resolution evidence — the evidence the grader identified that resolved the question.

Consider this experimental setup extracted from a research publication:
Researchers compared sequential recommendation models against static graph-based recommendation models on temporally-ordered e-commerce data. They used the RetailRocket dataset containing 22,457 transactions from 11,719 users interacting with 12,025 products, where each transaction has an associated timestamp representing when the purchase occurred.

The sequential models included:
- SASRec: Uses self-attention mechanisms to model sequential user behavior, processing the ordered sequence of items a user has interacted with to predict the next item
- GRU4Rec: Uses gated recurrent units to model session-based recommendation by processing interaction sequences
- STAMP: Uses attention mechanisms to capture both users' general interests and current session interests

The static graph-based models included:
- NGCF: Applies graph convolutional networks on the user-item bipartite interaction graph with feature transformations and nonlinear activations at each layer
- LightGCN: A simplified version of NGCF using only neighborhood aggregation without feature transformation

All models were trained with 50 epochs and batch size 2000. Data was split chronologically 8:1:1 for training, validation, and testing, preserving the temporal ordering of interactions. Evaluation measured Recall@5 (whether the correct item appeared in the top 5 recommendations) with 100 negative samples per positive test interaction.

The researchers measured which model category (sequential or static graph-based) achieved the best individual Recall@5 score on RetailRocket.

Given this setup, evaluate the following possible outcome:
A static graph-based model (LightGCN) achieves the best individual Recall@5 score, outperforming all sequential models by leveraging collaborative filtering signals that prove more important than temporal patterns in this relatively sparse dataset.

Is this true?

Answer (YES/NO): NO